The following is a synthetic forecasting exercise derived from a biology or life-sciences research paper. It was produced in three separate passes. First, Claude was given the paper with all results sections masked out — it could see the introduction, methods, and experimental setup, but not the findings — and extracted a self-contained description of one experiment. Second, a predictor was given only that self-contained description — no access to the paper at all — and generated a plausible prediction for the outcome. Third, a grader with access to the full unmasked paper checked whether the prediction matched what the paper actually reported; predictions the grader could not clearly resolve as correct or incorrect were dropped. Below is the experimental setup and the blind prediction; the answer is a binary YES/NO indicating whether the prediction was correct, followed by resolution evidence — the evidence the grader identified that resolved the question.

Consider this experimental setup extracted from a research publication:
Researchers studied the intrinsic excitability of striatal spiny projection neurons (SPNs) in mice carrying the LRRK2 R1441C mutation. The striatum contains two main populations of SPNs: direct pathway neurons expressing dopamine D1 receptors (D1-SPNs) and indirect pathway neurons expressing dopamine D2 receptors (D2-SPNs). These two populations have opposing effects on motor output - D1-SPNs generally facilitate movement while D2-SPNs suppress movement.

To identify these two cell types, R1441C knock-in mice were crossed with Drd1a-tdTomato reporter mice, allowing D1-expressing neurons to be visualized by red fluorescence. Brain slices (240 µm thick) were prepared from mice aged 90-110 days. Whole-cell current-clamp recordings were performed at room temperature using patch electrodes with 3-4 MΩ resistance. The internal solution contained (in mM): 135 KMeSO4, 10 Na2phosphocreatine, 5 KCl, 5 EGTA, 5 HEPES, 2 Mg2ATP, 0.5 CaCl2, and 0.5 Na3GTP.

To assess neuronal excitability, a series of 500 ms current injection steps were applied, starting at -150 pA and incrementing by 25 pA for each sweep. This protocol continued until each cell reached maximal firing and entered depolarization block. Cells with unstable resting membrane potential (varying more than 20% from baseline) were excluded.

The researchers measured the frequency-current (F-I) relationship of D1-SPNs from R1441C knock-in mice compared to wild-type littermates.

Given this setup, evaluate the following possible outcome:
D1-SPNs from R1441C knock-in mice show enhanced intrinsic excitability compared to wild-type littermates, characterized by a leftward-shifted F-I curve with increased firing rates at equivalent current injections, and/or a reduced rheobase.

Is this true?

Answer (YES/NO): NO